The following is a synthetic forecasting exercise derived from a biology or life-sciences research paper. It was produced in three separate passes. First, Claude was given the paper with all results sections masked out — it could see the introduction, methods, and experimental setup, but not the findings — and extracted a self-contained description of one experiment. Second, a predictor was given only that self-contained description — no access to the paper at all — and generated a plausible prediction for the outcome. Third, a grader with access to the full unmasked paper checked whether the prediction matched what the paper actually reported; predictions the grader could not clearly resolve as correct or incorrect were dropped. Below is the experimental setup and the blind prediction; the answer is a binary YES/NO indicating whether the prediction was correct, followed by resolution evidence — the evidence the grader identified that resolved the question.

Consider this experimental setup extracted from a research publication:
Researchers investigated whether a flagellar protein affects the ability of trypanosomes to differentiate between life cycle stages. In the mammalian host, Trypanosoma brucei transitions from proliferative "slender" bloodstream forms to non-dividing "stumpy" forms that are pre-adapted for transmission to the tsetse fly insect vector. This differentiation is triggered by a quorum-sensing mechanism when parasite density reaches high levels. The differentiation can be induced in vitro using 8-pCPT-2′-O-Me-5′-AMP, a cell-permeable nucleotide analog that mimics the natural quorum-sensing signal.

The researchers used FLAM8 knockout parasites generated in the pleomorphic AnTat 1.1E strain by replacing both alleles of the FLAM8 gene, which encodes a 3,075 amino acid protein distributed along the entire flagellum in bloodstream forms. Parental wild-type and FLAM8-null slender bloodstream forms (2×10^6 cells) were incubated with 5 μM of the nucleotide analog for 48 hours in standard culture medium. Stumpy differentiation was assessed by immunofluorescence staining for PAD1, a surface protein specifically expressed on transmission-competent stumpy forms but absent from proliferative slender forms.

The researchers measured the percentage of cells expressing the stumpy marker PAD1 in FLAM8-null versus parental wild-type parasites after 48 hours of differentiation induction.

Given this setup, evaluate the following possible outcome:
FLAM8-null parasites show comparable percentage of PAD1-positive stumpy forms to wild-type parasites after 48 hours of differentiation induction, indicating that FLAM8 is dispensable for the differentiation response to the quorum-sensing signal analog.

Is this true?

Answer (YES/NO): YES